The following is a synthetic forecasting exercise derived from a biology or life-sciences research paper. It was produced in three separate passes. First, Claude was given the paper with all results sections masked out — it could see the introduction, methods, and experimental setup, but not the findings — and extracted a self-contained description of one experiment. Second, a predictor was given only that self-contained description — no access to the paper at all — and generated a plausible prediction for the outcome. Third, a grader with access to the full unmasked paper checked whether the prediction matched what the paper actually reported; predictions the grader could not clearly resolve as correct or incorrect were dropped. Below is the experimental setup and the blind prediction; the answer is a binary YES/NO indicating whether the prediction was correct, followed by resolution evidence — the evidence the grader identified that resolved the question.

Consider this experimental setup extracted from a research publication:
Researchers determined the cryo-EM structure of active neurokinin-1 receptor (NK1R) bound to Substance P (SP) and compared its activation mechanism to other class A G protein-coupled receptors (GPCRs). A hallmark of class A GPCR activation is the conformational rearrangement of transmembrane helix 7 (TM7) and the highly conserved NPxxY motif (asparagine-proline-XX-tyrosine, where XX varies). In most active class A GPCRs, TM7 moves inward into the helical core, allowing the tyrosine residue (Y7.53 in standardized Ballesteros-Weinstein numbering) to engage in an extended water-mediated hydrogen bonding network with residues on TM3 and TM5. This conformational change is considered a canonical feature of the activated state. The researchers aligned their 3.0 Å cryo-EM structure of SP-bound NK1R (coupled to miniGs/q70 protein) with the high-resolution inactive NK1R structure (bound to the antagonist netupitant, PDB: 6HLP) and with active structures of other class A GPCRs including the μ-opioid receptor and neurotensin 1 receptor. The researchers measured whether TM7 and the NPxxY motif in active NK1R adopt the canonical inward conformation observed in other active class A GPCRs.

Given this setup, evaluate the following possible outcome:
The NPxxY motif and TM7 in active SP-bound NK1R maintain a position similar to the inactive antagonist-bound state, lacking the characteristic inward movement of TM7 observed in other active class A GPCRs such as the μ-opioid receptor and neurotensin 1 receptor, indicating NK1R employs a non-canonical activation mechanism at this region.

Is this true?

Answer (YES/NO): YES